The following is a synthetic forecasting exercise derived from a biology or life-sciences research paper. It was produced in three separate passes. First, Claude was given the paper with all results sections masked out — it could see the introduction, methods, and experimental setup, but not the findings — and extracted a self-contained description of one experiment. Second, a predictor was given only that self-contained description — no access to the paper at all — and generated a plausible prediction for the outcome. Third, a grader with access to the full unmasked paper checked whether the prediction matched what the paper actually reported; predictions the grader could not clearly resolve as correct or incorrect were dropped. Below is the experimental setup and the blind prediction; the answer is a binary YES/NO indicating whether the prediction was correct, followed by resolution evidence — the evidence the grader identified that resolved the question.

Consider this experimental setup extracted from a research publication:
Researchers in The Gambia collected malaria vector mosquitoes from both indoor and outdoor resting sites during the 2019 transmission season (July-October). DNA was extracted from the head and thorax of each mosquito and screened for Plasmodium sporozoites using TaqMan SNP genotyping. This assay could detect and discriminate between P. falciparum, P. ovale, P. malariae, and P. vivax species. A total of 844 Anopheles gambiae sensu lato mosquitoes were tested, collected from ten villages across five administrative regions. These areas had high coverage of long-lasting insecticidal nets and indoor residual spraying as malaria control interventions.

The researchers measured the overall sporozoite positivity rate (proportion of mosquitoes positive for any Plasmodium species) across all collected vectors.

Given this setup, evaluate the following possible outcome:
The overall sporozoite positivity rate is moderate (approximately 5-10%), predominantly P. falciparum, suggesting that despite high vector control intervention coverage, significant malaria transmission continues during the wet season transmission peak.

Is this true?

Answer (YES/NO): NO